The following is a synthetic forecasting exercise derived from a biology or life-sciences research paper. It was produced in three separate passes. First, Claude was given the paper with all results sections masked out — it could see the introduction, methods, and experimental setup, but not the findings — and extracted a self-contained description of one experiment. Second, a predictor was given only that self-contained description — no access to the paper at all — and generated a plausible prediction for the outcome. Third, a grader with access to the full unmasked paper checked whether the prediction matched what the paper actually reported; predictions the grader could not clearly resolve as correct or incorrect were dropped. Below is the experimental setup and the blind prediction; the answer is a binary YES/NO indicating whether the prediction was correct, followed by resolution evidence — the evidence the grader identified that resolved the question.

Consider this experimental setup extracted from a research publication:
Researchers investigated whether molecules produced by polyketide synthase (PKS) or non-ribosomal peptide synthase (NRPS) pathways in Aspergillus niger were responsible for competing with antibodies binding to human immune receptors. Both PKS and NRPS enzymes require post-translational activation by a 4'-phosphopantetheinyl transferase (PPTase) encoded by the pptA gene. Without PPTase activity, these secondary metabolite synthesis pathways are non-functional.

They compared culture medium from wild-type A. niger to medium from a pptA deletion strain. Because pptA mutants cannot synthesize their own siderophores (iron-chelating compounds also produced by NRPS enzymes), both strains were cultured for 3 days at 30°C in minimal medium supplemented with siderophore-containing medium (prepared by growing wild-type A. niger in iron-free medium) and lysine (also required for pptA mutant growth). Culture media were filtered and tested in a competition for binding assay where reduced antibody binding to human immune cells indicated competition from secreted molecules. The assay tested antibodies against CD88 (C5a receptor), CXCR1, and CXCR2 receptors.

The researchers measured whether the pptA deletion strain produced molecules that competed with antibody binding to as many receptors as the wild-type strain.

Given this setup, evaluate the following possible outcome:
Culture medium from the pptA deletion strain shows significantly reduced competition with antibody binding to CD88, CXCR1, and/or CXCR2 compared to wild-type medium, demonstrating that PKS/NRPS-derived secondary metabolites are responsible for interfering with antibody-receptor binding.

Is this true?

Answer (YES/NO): NO